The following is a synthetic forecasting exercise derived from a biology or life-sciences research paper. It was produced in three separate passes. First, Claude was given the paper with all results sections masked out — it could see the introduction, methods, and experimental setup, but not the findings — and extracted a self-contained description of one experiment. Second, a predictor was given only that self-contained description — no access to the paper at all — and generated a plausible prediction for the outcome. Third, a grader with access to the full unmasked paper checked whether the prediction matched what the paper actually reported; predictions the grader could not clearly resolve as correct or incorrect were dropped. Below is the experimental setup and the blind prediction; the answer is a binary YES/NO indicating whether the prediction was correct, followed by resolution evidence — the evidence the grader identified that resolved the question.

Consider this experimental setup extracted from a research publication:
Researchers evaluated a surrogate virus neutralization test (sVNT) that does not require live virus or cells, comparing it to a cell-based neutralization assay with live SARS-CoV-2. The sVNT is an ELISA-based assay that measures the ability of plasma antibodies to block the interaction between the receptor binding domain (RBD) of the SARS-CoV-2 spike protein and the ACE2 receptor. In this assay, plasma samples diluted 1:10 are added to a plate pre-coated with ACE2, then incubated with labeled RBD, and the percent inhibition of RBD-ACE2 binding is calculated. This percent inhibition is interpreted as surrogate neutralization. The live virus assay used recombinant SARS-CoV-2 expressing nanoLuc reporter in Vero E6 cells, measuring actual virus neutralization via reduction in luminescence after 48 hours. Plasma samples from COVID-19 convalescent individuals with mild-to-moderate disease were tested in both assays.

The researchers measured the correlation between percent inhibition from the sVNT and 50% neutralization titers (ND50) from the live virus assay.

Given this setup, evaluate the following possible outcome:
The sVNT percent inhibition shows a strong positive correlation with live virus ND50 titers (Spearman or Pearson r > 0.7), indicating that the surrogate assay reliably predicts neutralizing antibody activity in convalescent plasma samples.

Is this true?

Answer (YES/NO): NO